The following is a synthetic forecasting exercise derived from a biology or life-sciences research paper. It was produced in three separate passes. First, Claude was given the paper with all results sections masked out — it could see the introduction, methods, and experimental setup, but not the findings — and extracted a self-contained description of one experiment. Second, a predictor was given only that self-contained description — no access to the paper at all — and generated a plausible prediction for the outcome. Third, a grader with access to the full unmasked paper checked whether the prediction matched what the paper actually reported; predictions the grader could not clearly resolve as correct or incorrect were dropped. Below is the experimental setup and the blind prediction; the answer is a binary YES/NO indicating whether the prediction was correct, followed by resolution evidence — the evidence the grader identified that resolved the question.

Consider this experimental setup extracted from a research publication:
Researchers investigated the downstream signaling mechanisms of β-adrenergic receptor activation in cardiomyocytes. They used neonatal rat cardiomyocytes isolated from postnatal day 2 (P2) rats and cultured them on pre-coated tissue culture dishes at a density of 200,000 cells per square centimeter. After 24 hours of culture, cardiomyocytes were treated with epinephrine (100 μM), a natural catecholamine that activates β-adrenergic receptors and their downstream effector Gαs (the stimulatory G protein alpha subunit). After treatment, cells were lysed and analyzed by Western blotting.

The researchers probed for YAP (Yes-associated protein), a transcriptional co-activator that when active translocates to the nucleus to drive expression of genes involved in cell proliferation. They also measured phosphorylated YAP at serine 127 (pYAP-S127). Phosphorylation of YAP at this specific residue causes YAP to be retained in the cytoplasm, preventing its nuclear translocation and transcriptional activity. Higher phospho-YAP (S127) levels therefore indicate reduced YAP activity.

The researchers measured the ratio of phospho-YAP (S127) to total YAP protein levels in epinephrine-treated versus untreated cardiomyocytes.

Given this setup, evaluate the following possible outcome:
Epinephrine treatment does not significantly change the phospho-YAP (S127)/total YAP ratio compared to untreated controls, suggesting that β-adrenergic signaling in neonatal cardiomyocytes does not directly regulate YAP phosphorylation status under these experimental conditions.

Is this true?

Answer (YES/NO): NO